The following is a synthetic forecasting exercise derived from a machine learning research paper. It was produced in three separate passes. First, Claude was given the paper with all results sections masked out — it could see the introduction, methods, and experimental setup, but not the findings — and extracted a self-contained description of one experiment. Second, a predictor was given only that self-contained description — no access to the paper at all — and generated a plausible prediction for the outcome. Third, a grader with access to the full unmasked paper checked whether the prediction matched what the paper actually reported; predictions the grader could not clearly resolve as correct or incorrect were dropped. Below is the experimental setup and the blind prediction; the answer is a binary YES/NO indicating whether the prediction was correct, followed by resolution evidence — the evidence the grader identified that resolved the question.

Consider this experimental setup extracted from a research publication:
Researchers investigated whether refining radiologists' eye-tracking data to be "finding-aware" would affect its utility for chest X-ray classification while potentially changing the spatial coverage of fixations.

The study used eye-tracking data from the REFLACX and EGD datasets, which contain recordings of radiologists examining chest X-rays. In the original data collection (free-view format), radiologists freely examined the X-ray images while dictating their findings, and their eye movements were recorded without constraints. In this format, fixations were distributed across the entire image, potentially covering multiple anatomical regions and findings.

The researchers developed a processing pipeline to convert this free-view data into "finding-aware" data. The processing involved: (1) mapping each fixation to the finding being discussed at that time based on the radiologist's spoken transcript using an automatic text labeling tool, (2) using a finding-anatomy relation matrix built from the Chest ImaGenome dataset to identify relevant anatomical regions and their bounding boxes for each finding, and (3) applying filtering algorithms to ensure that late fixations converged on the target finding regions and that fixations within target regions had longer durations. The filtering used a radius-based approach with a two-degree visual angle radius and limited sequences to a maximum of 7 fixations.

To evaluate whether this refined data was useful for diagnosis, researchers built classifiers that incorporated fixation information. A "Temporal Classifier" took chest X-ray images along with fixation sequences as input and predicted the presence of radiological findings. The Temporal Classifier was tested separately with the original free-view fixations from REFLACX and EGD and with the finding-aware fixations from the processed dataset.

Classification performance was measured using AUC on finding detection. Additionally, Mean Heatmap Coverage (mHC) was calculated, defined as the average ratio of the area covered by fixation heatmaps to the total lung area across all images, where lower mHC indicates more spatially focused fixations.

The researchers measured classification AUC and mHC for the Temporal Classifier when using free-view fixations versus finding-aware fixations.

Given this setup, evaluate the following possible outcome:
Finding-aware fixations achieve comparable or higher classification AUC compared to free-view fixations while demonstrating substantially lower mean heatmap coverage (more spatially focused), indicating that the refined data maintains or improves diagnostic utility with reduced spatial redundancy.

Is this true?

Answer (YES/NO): YES